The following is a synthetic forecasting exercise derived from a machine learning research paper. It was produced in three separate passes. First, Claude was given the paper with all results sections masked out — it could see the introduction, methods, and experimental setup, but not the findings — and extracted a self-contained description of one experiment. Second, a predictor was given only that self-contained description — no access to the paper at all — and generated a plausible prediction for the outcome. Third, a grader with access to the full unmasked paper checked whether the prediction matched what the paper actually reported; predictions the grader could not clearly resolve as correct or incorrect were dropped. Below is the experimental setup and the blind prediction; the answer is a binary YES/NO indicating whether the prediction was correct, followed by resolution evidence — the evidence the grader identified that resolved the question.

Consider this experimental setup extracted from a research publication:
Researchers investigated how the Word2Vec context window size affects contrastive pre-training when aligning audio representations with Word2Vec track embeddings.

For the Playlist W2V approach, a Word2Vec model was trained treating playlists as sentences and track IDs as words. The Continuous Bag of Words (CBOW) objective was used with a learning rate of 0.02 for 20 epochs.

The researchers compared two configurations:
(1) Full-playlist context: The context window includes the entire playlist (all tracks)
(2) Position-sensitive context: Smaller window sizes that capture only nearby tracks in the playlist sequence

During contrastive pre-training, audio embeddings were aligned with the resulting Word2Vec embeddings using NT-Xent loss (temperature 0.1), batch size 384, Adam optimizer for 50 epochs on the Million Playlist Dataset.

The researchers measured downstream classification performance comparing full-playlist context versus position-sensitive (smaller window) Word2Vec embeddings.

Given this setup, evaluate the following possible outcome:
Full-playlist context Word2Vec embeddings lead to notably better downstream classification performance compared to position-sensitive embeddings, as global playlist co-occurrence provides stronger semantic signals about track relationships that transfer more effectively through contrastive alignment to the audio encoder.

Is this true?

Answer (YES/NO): YES